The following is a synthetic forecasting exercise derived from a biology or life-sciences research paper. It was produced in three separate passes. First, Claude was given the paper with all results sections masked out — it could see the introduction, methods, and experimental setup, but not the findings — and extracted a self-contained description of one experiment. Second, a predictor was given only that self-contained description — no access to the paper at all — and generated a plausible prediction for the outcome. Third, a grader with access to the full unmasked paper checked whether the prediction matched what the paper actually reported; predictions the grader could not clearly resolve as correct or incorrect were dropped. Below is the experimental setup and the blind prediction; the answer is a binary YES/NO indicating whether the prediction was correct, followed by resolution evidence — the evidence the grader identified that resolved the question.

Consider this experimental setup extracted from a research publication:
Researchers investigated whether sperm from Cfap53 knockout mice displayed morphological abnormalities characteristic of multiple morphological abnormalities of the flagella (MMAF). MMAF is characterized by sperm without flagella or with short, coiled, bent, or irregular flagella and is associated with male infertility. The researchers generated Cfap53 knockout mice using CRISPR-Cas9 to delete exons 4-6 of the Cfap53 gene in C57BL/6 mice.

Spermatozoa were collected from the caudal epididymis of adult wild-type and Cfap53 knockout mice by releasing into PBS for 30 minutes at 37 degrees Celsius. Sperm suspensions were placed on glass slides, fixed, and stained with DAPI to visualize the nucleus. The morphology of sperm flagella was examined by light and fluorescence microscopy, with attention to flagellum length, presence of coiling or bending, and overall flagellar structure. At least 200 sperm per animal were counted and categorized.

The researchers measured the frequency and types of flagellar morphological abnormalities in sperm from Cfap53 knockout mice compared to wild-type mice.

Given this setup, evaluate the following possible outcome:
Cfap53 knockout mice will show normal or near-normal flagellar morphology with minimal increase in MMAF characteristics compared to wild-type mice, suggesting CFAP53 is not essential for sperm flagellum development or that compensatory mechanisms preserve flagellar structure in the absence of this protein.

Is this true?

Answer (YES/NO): NO